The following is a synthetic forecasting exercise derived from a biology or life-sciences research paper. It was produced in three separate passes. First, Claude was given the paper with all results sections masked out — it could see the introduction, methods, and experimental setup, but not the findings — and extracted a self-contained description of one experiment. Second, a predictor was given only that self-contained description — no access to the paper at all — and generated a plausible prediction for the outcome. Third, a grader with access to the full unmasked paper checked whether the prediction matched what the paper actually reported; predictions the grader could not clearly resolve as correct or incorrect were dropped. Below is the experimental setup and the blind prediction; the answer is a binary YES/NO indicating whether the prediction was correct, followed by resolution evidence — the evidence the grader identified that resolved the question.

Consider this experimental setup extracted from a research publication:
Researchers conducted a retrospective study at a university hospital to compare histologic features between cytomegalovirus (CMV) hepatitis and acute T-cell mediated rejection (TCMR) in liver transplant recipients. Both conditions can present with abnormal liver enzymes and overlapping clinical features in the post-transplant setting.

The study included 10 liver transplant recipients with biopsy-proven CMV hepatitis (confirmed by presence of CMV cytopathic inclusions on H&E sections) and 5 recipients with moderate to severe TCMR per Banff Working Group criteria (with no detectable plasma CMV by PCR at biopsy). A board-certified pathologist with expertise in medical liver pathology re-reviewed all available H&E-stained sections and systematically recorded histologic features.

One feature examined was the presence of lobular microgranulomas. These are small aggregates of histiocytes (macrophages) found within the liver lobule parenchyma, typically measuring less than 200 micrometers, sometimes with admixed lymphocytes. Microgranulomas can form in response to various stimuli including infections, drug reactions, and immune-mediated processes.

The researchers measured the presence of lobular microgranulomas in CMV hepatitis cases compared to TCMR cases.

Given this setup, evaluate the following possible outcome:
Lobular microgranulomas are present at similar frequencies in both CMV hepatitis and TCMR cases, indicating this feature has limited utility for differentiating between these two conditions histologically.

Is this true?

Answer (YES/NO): NO